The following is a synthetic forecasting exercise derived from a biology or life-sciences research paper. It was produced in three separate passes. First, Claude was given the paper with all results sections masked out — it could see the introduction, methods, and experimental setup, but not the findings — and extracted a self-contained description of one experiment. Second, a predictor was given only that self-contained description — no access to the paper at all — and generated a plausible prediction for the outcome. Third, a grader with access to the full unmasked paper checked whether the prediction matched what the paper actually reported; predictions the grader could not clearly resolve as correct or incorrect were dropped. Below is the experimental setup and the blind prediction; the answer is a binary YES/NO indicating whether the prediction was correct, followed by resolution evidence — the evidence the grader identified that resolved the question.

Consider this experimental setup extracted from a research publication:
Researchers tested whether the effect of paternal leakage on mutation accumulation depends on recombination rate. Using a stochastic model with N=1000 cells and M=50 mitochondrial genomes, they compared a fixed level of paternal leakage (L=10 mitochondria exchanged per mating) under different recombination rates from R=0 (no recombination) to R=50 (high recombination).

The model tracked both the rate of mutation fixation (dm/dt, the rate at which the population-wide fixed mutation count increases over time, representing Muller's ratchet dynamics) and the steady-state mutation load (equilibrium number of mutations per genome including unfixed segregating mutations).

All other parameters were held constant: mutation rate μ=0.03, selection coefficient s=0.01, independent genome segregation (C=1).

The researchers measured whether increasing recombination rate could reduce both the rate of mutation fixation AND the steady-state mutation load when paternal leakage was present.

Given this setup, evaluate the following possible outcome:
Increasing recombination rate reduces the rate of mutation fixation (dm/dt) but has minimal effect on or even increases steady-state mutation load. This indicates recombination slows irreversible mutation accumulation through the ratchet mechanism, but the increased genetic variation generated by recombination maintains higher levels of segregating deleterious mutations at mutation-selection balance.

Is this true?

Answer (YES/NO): YES